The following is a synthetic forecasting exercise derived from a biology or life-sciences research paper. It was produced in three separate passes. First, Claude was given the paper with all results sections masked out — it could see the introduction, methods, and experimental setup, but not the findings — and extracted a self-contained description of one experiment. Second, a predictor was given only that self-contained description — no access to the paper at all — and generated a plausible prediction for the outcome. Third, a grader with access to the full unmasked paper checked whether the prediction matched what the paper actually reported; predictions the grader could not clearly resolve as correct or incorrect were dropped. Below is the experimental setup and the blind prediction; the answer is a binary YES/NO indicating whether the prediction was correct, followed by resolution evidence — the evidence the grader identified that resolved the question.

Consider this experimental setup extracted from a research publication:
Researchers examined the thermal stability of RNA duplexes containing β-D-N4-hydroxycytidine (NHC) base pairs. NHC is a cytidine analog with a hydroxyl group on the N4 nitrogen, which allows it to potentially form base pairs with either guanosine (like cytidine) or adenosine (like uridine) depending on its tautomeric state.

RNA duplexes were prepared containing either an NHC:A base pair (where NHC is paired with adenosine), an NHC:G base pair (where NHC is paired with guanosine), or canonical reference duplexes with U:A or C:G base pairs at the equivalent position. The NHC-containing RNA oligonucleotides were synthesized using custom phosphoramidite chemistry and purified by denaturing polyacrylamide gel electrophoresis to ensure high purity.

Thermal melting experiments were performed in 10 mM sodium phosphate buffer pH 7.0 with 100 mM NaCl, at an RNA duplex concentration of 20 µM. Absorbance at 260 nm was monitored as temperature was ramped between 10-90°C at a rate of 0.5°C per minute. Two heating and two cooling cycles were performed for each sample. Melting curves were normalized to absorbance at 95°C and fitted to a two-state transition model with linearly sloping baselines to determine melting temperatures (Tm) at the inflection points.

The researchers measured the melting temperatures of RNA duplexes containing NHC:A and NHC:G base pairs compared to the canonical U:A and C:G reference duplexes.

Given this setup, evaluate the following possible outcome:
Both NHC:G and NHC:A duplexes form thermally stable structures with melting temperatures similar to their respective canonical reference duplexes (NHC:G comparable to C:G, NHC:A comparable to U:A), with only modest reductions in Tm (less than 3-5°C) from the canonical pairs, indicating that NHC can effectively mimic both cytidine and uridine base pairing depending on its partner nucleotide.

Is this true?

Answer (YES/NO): NO